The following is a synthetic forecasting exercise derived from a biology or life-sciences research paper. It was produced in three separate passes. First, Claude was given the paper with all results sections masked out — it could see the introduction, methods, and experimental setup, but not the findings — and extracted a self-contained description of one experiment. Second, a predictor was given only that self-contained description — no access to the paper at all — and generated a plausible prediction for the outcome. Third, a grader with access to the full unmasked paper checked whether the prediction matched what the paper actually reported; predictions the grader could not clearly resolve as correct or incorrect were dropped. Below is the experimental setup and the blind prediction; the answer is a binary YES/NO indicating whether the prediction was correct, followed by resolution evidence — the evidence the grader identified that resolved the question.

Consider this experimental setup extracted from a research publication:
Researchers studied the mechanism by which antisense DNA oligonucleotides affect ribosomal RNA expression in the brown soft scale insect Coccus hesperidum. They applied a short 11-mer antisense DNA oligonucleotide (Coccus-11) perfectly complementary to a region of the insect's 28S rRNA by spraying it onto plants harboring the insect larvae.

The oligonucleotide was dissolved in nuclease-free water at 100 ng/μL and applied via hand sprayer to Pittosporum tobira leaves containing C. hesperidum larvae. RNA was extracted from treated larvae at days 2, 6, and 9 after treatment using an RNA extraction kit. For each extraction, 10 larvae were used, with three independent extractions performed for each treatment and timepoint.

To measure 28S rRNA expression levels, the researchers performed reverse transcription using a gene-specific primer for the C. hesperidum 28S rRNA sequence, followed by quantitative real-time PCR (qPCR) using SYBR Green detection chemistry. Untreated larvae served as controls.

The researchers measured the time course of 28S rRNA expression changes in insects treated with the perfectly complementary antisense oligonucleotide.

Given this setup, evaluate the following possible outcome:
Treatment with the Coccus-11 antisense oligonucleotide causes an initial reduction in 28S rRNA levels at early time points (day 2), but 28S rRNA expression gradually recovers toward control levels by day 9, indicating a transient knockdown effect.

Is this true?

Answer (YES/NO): NO